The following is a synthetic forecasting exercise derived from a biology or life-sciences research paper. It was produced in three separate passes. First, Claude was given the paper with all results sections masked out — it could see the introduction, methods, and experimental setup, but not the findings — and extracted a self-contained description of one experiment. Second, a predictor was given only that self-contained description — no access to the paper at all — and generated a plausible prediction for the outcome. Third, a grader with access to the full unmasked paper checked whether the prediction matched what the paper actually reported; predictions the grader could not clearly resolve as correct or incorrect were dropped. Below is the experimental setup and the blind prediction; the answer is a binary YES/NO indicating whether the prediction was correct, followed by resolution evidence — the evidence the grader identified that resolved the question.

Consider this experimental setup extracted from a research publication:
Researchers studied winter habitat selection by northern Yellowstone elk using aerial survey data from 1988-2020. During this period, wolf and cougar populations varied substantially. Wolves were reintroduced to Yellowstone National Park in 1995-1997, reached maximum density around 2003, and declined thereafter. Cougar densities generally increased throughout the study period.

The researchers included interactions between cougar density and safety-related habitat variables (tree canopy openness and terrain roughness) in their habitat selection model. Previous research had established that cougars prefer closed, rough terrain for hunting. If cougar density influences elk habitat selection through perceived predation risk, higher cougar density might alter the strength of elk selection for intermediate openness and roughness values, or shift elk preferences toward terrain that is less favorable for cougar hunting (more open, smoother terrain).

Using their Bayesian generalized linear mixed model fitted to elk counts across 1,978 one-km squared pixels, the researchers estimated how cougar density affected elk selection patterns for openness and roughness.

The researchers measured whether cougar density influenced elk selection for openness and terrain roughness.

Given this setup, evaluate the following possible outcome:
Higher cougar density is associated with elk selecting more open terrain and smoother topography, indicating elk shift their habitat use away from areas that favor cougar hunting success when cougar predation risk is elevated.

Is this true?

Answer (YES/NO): NO